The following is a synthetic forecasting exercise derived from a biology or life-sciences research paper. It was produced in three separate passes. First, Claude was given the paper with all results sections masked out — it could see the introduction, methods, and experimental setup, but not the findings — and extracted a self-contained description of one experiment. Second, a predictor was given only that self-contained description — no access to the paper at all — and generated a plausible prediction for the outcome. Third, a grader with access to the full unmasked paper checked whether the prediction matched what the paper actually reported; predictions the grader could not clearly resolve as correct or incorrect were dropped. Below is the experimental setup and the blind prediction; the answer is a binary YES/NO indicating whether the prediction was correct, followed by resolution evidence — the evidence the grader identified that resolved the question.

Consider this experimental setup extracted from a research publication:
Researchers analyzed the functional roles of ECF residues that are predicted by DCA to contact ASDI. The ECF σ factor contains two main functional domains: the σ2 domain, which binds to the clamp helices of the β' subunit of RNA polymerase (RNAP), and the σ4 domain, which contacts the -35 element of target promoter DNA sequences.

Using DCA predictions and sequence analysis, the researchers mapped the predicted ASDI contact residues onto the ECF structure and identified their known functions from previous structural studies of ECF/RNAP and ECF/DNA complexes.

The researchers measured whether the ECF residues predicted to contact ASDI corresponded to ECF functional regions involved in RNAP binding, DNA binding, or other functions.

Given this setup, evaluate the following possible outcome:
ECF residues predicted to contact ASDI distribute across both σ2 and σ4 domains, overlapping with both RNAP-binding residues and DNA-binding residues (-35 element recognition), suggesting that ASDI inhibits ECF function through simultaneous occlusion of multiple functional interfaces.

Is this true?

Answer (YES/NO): YES